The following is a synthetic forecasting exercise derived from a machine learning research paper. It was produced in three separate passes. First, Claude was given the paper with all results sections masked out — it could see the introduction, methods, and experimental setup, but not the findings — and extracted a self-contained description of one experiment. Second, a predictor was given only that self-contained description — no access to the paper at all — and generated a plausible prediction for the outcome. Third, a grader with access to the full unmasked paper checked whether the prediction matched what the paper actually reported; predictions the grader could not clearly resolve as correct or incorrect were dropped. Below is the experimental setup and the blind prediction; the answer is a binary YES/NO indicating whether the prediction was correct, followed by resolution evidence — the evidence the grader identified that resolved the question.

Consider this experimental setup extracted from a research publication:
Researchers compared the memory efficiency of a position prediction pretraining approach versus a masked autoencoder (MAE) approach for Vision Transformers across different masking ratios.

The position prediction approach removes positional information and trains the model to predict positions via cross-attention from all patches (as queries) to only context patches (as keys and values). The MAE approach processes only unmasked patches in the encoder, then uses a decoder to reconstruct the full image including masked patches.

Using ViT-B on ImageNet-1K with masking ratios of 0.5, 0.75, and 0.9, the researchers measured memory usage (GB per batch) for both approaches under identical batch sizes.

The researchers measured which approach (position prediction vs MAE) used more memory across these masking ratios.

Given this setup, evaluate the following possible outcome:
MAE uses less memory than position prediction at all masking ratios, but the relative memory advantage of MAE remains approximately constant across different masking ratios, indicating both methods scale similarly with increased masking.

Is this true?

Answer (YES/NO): NO